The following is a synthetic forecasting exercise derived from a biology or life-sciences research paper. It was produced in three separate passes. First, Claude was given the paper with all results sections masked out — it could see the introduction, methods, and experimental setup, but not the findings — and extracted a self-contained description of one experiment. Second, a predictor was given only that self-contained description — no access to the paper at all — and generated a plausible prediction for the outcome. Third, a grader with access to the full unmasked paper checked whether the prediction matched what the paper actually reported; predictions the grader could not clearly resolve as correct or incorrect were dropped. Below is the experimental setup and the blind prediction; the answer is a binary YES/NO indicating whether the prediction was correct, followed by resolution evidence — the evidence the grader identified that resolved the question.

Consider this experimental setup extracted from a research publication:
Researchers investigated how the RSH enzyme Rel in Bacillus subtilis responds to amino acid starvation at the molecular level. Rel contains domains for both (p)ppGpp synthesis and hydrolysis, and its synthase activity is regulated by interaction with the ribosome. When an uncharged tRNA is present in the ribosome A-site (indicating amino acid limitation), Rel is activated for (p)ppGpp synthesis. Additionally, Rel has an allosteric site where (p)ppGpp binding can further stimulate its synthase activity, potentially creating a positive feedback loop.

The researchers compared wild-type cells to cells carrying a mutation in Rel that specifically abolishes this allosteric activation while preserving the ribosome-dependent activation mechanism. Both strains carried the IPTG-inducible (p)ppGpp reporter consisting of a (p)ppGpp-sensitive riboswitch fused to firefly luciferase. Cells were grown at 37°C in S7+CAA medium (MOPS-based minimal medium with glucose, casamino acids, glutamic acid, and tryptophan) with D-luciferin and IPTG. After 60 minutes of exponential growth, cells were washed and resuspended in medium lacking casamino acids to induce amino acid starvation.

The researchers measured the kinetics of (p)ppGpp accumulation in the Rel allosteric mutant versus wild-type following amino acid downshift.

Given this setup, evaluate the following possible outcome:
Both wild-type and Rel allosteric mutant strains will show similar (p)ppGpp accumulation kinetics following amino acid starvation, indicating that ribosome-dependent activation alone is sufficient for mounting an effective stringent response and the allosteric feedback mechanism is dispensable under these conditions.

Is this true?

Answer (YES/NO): NO